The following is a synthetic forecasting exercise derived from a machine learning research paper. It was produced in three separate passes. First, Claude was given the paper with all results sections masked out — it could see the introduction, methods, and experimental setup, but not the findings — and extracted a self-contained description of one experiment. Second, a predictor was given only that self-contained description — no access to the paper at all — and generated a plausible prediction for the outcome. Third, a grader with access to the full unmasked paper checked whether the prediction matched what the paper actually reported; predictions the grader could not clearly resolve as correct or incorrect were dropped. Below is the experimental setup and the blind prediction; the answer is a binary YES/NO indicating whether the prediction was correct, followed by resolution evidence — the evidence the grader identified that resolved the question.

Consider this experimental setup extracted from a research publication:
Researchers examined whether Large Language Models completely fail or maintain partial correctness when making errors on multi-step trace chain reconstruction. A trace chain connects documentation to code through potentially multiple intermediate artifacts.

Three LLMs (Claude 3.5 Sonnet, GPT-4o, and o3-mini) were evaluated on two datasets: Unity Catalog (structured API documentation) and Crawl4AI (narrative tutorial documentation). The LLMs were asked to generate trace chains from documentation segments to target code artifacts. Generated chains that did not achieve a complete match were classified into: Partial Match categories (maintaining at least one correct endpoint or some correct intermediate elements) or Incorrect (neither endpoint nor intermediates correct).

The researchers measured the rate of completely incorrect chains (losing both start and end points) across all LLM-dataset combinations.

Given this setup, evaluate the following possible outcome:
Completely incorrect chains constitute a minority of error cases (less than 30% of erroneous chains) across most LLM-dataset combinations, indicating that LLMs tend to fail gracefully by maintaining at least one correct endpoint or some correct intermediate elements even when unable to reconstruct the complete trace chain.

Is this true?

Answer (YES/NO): YES